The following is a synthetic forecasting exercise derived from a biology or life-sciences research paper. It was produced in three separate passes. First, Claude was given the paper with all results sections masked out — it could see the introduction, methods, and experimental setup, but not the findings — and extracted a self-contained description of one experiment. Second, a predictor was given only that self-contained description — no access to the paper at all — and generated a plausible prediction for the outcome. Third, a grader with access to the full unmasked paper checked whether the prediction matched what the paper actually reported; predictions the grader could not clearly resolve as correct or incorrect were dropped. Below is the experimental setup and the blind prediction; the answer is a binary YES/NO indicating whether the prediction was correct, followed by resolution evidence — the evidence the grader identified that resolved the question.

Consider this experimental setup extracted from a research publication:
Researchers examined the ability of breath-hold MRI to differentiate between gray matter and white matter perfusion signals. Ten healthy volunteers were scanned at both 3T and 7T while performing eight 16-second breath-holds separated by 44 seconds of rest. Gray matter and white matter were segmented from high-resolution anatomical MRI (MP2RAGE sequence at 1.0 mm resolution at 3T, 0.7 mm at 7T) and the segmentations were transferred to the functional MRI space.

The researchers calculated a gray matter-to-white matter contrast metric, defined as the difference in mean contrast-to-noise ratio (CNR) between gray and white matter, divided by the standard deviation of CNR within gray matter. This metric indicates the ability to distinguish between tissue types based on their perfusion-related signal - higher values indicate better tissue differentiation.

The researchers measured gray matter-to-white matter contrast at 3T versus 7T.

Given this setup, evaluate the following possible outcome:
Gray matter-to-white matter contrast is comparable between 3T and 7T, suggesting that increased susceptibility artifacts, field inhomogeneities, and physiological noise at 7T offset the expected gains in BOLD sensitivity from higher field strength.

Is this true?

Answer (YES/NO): NO